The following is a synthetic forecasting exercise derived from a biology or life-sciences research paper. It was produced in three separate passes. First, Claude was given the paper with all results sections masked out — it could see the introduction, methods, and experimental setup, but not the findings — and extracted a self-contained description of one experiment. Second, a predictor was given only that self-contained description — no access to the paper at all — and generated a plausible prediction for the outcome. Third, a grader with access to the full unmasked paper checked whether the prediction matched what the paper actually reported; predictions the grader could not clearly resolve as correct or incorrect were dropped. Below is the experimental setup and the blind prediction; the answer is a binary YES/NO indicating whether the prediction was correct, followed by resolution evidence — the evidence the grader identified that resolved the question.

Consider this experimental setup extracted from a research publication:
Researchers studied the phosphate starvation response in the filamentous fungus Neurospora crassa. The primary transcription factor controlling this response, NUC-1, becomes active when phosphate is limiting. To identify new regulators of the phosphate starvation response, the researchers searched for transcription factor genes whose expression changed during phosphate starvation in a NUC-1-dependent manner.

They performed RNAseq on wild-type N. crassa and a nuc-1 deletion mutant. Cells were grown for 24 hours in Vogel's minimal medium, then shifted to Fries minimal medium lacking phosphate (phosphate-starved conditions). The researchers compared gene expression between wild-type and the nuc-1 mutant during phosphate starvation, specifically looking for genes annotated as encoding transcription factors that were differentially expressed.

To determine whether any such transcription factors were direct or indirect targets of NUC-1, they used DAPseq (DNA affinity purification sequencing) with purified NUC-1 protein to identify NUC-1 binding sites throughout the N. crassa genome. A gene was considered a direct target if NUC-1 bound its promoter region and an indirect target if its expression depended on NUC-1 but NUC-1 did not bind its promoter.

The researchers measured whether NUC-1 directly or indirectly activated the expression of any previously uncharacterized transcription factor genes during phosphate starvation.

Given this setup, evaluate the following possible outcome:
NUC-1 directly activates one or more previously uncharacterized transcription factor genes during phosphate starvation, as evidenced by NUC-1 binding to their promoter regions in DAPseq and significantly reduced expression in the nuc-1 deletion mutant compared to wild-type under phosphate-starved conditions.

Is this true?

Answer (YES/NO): NO